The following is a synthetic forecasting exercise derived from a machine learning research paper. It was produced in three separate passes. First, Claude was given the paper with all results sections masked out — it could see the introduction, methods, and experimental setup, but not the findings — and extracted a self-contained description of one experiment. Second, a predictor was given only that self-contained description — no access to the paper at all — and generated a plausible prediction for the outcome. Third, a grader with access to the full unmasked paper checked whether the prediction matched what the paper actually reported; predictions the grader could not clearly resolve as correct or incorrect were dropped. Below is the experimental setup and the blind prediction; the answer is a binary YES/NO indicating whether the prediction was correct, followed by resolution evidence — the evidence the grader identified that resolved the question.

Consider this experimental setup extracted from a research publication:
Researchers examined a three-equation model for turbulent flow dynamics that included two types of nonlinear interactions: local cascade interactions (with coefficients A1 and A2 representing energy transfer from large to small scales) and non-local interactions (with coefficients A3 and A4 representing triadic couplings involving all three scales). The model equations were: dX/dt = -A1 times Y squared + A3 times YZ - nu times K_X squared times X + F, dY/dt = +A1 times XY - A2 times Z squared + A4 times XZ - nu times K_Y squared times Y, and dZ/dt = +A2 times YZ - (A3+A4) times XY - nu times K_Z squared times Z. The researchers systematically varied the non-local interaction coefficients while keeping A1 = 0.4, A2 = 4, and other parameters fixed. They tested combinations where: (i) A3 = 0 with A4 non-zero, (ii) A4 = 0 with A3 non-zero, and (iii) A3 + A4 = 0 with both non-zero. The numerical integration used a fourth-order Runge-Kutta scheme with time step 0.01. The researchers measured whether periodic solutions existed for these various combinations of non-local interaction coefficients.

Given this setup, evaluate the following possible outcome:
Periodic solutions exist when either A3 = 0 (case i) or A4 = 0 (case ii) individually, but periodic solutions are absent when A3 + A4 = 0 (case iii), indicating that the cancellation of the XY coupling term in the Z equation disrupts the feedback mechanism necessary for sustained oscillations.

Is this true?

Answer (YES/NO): NO